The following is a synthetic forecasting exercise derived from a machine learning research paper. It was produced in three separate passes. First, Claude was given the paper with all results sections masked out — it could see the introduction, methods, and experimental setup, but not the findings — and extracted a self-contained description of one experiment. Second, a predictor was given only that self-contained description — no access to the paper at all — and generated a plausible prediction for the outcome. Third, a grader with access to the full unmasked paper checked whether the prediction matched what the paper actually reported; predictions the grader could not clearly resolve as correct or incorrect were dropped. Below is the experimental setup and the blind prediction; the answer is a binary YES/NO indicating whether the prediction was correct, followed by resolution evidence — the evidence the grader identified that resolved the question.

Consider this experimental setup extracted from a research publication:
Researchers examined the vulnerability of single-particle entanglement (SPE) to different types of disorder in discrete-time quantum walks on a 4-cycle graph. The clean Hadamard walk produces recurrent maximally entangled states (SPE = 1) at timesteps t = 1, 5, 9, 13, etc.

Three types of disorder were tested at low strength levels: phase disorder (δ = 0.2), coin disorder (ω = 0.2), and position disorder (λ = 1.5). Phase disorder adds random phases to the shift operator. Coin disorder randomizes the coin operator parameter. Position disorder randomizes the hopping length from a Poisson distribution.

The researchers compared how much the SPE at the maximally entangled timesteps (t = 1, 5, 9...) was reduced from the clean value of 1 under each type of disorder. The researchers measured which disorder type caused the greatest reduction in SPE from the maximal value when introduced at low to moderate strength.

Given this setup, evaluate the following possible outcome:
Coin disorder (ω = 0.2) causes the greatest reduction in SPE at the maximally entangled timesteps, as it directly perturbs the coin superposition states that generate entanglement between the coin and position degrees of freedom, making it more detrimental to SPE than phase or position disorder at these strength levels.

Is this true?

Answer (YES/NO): NO